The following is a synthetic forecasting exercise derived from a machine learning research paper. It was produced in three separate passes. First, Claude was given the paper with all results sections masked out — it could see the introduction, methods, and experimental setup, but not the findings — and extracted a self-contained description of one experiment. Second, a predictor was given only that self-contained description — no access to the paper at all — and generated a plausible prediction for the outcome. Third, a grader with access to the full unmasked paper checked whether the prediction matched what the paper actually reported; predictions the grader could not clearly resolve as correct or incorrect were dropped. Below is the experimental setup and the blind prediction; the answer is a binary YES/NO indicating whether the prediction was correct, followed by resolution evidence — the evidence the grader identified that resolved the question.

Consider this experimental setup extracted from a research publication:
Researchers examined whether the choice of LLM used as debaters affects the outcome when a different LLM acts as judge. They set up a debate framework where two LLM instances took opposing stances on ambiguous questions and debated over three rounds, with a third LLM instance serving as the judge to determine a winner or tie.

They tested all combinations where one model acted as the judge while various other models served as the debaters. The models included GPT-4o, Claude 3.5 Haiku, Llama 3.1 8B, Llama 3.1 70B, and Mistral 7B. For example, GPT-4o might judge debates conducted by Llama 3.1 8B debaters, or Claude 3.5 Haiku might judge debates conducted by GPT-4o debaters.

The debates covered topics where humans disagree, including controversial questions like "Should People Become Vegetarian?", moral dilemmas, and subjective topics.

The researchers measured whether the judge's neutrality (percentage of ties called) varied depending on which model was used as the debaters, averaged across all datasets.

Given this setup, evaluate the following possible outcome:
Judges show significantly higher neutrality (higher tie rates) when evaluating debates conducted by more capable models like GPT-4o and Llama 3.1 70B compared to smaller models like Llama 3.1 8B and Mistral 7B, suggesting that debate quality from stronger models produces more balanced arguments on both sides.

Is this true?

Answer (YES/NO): NO